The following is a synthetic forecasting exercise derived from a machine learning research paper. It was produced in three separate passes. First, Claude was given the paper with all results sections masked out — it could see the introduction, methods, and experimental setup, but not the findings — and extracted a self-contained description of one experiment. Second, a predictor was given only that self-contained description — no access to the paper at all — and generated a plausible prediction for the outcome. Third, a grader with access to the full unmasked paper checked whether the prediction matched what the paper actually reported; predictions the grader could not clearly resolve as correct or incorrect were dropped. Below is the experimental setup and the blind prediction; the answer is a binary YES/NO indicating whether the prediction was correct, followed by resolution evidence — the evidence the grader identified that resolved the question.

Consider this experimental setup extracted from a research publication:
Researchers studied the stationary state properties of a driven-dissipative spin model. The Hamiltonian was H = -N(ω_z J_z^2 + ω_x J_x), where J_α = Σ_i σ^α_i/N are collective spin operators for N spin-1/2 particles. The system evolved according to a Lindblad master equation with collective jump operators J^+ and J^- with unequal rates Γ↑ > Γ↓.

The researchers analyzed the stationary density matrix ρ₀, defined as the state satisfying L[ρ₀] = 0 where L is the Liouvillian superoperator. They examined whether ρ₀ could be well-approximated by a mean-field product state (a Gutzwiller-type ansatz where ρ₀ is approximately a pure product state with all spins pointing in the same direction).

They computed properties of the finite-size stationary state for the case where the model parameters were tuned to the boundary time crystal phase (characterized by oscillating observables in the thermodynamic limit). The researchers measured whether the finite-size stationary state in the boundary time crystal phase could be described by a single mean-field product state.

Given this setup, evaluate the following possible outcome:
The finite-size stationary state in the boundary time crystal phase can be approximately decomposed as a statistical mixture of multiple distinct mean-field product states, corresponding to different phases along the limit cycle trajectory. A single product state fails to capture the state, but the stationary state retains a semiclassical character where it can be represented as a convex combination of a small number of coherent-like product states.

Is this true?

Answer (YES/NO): NO